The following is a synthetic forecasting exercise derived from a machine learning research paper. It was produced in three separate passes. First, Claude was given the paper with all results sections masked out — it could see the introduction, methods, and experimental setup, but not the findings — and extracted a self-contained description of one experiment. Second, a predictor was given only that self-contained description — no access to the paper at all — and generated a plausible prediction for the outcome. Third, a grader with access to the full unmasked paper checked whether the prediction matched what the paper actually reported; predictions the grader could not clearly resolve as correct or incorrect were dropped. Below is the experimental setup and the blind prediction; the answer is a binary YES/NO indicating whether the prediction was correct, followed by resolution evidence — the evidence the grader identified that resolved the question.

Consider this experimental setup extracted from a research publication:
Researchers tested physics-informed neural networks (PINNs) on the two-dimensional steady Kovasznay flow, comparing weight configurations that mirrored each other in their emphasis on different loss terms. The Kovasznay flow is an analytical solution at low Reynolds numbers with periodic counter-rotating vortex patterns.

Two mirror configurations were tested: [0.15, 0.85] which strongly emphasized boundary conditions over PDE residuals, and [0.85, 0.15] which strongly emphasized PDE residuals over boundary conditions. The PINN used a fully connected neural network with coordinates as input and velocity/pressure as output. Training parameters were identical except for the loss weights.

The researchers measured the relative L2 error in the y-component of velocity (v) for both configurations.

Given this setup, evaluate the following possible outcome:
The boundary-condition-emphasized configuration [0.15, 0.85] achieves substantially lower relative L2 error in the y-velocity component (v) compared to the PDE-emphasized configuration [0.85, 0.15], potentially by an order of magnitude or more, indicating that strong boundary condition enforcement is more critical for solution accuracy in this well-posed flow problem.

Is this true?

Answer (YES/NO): YES